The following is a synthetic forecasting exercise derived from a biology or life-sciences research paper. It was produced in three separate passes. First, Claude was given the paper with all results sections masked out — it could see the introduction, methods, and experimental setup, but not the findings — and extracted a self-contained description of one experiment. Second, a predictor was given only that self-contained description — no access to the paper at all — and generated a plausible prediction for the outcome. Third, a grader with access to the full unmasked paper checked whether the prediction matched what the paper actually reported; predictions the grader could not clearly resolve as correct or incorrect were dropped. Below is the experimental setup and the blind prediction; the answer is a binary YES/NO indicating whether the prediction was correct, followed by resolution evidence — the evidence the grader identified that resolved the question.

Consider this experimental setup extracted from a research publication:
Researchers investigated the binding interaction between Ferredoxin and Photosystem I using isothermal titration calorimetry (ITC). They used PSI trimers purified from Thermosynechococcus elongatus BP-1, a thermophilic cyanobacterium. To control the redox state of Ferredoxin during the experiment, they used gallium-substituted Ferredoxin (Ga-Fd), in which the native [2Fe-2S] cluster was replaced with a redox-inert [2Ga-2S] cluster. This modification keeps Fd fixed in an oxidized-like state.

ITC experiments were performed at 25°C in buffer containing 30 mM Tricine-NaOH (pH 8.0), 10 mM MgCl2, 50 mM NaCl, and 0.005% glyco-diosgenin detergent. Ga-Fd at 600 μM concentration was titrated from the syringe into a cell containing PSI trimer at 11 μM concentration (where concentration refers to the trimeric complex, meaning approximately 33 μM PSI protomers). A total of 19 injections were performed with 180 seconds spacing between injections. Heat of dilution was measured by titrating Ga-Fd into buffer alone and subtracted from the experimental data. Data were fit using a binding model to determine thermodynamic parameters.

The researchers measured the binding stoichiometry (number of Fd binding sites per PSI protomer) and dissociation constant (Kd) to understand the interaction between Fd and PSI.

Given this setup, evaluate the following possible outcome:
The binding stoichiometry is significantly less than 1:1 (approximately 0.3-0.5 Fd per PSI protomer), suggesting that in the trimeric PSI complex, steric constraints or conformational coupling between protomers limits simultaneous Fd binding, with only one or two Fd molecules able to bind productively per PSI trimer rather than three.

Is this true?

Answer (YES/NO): NO